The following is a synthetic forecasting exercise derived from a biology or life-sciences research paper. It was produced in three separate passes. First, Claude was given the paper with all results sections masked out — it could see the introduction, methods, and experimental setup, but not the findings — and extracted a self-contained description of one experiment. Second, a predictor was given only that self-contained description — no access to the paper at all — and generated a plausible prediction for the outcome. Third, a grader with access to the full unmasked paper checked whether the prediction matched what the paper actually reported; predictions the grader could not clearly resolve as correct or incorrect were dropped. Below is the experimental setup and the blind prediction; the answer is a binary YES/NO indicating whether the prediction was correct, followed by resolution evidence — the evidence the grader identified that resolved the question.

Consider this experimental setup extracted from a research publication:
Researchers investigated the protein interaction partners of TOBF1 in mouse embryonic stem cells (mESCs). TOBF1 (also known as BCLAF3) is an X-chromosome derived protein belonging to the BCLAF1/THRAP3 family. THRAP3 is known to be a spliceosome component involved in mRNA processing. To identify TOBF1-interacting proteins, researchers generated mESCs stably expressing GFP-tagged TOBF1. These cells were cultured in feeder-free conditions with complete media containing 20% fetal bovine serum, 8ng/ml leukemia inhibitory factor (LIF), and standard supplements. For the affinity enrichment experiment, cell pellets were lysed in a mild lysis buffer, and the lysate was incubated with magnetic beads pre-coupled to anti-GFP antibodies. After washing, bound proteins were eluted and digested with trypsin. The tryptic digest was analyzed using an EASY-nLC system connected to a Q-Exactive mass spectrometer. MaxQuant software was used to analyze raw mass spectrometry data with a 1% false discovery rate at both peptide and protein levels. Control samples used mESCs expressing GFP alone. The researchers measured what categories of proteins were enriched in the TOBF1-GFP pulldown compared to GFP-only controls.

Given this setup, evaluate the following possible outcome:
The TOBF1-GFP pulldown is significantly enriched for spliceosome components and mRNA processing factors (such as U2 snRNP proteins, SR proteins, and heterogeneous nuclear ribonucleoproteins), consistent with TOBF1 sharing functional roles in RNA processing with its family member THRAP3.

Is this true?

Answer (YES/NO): NO